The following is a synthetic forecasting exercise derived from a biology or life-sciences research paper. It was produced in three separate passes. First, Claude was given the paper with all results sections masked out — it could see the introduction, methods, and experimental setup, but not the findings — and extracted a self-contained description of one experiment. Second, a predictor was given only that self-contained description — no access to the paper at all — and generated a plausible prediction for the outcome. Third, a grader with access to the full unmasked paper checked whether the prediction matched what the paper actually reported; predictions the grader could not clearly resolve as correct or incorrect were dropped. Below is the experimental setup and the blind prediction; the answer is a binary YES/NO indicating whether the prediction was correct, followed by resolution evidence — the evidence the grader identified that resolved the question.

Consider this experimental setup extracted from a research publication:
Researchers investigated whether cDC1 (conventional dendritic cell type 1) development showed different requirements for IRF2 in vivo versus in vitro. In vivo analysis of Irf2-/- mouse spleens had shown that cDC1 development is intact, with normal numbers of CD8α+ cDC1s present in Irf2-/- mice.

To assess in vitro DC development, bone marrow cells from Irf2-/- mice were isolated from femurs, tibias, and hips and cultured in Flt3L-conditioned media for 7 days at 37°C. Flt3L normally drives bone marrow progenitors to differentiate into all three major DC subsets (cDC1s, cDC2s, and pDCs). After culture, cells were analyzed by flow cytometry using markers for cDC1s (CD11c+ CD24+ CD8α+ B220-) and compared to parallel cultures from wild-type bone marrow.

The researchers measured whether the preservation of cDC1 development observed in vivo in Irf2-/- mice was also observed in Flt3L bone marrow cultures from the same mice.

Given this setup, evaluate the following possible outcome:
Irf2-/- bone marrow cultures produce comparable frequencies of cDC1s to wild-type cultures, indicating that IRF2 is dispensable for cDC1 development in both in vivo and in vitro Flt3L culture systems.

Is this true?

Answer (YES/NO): NO